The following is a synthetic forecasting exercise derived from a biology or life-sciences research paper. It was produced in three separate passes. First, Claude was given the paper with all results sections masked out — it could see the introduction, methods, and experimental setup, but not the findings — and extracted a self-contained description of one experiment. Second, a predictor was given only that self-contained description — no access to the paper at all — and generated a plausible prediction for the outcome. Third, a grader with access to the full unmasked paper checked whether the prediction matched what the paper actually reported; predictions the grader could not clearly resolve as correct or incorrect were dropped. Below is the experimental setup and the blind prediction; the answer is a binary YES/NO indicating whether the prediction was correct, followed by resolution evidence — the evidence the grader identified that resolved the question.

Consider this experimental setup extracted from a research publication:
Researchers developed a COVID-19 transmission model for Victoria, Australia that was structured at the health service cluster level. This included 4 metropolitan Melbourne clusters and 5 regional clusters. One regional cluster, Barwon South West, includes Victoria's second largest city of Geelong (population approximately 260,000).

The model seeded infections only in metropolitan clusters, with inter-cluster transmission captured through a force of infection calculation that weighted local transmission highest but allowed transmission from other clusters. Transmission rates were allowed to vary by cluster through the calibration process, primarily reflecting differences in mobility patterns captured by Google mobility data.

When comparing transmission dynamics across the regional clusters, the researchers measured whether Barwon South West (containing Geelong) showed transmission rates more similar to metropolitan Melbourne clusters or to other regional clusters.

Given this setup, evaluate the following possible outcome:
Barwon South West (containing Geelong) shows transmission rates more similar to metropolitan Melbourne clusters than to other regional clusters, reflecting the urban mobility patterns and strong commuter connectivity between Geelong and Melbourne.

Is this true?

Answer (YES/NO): YES